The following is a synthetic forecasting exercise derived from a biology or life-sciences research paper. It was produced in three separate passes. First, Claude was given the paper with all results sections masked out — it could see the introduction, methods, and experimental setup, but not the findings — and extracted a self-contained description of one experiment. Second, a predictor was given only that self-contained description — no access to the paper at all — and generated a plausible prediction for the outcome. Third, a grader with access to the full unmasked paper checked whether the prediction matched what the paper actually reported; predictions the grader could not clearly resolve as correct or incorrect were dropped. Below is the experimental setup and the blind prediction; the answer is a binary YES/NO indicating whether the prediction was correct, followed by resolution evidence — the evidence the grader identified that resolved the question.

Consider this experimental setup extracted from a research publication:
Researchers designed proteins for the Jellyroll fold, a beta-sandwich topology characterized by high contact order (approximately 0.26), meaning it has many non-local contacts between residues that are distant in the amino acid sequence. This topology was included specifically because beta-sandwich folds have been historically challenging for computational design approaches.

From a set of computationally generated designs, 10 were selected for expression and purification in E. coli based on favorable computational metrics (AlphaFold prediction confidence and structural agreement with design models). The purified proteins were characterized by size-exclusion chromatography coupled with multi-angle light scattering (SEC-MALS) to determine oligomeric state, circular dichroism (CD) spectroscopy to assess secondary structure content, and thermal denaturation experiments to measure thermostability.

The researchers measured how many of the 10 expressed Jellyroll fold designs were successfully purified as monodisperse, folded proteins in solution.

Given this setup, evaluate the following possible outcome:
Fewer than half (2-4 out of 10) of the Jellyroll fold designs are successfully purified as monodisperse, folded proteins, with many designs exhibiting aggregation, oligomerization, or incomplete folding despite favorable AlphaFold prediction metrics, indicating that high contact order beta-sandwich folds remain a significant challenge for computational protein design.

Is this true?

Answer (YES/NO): NO